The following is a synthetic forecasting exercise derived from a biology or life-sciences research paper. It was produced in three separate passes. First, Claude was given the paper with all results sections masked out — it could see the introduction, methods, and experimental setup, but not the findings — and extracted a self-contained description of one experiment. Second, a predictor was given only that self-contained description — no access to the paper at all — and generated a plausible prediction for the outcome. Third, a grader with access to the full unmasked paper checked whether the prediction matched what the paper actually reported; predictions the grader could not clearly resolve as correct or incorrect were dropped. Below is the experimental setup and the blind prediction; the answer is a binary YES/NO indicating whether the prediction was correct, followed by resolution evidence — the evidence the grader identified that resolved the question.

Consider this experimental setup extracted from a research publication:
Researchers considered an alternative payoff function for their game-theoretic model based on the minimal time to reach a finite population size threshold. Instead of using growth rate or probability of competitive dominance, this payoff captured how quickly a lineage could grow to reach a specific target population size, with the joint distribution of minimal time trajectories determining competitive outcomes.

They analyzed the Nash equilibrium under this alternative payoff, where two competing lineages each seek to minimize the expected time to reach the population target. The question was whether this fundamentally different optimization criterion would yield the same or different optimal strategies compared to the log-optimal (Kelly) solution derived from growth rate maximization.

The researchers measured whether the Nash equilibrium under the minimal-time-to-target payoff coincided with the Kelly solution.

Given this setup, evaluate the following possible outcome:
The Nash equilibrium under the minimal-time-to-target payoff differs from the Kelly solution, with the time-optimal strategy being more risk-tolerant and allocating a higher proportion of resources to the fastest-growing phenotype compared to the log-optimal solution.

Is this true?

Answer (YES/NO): NO